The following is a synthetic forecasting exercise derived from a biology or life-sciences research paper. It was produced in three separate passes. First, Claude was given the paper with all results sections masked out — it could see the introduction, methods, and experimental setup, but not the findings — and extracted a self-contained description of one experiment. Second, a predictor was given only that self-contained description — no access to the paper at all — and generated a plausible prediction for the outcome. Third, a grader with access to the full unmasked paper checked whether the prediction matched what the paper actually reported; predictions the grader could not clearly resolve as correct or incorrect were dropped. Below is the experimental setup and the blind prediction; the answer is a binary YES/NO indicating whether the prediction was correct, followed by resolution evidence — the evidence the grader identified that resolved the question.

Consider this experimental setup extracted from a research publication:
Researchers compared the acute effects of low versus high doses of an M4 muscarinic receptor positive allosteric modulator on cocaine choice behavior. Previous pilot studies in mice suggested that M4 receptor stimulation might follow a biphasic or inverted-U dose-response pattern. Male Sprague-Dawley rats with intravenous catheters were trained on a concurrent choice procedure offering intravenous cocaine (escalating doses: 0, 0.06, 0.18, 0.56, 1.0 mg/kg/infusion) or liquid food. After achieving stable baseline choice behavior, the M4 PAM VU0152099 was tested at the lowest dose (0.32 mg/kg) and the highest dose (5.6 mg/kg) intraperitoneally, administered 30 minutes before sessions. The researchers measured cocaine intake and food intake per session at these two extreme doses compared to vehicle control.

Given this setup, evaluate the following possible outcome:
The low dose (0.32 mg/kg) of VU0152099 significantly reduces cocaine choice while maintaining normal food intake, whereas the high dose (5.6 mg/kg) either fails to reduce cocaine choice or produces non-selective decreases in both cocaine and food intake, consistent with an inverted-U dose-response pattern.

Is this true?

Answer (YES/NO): NO